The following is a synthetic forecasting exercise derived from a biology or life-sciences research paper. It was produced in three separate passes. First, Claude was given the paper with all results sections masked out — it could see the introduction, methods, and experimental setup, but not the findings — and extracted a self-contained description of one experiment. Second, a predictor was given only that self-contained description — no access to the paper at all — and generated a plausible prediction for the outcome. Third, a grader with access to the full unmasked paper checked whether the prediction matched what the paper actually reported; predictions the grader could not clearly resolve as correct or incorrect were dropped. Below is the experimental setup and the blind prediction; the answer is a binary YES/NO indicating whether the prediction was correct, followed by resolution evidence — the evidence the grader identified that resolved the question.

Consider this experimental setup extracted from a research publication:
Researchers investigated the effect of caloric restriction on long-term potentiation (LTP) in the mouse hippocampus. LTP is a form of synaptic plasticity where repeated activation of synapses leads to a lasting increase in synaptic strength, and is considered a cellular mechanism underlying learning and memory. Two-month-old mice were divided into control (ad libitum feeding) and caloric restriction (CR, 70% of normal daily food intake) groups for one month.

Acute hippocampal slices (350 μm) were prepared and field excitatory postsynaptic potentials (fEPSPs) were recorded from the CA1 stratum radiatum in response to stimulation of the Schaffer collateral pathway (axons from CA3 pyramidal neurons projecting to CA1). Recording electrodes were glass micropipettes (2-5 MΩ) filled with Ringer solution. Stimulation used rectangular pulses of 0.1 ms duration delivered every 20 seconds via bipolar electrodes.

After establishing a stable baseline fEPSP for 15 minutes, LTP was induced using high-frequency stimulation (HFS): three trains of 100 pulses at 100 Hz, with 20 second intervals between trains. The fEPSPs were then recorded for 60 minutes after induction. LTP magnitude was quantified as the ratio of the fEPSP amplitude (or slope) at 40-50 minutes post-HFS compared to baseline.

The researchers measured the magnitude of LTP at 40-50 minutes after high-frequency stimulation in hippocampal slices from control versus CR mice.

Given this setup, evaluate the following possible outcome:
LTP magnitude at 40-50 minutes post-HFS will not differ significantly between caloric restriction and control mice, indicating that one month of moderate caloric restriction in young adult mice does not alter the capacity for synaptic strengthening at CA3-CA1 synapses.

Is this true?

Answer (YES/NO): NO